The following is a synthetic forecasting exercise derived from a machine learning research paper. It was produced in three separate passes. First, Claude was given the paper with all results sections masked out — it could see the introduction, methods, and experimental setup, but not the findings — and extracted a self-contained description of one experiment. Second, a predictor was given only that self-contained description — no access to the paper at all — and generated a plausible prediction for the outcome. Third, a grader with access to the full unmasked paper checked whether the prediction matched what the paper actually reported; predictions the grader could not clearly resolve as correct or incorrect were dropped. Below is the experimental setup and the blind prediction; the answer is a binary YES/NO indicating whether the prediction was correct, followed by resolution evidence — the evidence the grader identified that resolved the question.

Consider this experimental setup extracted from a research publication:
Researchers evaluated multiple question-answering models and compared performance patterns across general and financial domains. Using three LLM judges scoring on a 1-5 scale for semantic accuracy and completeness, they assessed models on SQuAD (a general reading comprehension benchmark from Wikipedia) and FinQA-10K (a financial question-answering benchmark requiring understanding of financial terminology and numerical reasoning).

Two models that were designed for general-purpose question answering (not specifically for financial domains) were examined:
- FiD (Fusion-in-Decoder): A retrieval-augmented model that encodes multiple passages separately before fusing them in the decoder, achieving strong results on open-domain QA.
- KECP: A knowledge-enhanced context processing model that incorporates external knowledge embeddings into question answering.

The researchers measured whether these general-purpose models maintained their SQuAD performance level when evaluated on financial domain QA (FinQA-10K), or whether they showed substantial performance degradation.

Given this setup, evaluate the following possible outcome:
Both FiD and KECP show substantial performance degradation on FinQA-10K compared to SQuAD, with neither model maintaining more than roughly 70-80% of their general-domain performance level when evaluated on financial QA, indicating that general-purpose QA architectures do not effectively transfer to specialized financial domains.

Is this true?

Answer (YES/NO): YES